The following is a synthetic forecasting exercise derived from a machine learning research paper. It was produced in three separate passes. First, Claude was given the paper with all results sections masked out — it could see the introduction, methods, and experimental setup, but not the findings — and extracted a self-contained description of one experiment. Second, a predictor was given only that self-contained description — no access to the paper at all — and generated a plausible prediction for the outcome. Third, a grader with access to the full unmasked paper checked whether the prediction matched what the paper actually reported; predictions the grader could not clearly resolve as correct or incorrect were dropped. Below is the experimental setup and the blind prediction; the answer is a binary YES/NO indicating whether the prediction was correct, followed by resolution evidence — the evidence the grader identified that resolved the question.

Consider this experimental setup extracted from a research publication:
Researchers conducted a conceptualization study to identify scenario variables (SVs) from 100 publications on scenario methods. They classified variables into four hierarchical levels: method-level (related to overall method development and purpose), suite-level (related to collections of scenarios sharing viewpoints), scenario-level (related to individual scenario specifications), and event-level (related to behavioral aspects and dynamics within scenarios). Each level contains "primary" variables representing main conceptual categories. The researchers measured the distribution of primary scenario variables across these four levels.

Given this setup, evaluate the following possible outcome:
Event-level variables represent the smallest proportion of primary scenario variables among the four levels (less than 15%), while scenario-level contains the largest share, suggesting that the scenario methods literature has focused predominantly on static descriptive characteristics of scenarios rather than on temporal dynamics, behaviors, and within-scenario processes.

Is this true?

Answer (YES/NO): NO